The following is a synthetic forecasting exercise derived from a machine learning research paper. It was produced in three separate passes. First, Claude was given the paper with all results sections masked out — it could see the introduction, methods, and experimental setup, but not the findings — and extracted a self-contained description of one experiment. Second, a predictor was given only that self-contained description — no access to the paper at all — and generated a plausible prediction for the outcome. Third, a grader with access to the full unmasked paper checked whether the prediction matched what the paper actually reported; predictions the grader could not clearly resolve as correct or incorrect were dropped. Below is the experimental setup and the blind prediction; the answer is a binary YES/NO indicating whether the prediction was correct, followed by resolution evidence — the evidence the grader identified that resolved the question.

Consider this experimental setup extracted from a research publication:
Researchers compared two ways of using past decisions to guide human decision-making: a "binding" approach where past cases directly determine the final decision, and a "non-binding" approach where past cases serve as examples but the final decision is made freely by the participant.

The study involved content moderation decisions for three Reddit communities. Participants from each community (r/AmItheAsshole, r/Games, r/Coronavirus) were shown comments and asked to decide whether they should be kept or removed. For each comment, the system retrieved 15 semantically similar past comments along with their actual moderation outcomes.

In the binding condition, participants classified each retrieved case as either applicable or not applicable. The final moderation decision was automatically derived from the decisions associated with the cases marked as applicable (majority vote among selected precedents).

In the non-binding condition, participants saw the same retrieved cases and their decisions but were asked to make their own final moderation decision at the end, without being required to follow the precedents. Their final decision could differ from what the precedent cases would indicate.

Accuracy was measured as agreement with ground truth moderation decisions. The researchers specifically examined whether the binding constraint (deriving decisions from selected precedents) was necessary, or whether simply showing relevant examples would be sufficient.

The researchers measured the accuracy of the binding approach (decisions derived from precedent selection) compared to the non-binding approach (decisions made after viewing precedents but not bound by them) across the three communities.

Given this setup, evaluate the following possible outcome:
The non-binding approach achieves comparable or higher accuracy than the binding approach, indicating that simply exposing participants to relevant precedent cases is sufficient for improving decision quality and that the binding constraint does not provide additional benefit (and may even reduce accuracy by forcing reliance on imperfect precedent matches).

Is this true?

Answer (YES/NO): NO